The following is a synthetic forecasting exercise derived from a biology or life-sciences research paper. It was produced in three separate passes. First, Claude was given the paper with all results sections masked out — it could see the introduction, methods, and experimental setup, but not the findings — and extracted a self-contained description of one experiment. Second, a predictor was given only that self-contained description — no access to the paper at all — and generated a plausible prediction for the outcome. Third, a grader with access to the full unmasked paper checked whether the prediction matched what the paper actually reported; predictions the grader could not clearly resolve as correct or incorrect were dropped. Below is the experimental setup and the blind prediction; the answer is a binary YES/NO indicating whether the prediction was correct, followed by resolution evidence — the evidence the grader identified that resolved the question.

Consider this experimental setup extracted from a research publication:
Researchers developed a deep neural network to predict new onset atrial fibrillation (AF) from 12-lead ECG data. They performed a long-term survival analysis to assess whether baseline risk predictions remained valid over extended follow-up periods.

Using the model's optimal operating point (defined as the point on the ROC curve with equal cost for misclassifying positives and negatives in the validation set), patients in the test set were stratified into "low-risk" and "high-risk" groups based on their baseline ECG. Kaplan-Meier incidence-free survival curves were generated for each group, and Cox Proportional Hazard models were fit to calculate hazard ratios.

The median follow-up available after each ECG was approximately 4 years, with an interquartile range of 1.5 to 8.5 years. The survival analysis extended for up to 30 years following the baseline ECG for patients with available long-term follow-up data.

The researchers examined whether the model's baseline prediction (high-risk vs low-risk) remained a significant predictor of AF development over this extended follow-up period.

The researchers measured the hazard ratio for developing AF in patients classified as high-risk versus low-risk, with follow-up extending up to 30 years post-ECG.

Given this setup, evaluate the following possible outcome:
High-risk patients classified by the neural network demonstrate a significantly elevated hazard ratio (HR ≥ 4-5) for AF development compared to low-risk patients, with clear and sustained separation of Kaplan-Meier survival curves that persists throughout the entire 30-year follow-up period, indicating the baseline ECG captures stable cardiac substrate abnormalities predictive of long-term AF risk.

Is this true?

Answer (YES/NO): YES